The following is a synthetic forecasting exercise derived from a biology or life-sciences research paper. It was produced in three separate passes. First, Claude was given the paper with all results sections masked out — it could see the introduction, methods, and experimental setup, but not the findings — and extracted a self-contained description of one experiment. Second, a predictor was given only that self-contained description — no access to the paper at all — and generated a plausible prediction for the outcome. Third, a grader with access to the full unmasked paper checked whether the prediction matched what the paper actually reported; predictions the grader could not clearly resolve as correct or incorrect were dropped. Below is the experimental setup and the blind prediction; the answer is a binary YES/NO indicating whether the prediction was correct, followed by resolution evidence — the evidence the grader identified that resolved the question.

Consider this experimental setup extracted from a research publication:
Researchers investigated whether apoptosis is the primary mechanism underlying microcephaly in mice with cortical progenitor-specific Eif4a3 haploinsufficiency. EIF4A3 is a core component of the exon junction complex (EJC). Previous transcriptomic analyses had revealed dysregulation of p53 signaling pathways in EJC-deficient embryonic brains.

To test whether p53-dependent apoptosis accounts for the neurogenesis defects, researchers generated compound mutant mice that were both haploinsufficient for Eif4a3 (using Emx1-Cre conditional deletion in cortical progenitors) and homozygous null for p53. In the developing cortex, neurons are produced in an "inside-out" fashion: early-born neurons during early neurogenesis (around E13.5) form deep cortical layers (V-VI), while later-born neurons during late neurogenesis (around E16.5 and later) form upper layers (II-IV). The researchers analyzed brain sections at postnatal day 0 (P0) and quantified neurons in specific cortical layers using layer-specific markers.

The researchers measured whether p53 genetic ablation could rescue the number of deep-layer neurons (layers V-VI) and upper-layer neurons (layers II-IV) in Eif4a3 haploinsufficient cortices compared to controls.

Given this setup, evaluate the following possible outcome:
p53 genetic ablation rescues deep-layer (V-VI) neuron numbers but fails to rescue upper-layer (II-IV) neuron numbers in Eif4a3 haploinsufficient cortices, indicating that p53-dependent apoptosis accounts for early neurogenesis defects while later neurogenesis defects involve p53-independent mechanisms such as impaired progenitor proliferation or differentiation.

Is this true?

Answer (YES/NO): YES